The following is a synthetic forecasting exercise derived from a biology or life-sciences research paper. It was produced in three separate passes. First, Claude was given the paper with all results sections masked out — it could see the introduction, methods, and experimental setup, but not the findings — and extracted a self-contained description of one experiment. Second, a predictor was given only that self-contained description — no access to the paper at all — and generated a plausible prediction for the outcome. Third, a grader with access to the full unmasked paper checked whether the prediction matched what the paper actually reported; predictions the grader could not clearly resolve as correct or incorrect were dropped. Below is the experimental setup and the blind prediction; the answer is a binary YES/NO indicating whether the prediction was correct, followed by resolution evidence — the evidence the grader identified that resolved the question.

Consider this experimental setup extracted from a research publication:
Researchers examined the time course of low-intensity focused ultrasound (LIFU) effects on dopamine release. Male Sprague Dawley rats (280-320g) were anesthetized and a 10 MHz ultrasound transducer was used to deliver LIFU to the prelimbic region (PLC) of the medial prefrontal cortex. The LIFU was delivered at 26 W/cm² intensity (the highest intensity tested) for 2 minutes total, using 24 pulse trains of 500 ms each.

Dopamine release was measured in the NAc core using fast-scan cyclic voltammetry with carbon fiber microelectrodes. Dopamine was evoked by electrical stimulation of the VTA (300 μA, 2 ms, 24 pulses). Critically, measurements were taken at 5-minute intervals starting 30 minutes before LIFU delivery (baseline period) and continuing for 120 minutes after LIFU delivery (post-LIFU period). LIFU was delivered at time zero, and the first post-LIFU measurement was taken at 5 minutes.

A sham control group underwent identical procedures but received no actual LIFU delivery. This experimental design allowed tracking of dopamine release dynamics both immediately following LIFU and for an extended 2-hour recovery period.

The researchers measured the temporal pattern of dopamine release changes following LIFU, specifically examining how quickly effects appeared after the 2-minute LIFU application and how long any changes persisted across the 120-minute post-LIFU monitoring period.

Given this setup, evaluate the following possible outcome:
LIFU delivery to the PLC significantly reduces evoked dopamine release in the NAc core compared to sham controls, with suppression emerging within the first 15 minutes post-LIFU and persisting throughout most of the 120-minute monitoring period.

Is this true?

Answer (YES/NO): NO